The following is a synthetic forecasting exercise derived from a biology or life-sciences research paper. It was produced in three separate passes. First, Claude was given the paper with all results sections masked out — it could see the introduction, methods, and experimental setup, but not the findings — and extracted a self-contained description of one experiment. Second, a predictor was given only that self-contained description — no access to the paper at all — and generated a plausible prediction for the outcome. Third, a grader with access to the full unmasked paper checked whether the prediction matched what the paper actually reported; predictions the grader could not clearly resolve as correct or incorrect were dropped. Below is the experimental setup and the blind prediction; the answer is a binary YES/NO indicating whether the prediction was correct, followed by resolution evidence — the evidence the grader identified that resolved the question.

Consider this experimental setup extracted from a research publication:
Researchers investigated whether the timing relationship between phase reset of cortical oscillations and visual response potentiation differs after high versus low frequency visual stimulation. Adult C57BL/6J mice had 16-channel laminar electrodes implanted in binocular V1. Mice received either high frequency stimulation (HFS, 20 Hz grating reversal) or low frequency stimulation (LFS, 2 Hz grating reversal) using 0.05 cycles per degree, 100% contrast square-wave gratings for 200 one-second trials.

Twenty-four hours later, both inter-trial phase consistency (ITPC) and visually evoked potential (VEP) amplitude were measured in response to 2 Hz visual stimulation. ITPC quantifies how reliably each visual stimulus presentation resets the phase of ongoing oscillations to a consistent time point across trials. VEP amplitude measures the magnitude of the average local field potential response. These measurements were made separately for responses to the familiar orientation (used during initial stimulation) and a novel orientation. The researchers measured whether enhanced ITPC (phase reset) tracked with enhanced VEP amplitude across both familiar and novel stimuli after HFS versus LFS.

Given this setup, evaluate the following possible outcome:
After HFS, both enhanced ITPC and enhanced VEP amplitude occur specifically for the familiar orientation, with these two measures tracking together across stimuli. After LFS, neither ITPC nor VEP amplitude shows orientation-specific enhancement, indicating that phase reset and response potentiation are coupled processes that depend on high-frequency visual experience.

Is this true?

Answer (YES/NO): NO